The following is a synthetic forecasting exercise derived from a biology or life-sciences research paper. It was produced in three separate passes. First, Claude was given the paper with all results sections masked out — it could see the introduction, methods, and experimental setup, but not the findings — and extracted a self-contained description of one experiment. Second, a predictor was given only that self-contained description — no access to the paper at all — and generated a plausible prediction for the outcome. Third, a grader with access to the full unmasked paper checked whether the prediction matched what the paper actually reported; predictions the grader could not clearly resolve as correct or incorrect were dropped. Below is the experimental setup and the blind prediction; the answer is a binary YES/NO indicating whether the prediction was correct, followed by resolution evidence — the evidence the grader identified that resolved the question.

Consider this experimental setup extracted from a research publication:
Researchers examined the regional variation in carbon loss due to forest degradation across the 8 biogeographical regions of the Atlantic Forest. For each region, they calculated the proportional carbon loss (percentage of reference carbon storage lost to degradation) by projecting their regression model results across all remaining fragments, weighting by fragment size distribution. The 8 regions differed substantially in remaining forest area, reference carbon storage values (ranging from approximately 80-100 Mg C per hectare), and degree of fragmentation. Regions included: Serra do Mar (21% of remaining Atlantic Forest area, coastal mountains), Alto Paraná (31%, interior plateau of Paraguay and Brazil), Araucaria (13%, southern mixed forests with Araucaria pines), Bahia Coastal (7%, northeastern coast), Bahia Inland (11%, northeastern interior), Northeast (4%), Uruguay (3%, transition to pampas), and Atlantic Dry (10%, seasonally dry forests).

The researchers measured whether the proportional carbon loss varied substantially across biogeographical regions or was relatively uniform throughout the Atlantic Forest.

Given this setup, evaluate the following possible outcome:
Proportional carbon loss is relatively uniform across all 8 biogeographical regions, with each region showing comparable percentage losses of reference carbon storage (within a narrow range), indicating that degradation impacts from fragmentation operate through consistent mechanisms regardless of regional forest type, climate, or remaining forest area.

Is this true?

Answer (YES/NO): NO